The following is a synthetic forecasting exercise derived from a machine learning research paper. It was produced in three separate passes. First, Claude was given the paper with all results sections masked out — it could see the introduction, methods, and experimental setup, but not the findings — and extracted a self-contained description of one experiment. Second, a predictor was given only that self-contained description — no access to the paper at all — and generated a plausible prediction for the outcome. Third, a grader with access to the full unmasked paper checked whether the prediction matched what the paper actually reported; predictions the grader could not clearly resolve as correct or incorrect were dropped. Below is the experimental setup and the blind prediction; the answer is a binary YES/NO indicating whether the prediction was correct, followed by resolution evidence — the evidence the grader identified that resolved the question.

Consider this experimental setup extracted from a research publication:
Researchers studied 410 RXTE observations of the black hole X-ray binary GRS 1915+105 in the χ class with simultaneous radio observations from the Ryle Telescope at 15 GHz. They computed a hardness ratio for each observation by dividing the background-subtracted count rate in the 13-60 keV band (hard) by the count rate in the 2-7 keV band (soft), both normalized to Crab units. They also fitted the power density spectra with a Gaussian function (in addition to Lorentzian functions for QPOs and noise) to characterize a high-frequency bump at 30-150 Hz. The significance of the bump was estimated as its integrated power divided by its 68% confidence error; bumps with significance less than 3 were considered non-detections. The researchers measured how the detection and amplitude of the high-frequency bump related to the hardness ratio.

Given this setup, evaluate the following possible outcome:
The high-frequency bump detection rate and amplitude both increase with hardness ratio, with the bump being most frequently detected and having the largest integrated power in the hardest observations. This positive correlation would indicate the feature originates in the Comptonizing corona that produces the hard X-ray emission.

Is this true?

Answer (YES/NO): YES